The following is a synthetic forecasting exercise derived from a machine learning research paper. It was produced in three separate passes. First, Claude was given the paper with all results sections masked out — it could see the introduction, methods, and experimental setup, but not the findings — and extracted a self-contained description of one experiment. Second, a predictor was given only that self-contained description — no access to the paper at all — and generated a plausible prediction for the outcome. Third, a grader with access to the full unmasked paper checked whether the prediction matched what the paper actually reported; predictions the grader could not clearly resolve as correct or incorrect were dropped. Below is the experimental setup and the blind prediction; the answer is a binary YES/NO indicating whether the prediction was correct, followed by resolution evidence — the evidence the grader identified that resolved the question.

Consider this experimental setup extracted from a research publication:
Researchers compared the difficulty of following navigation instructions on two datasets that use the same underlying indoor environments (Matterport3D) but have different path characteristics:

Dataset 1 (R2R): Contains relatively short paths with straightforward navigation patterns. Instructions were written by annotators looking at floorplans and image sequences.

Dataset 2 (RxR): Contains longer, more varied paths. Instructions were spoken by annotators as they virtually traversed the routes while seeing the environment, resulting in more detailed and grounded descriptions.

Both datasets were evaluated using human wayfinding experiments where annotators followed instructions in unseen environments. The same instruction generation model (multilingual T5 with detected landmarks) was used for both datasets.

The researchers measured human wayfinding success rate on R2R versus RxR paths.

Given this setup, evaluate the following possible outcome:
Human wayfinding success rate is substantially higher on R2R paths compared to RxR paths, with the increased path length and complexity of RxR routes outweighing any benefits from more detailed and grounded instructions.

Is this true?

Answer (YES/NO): YES